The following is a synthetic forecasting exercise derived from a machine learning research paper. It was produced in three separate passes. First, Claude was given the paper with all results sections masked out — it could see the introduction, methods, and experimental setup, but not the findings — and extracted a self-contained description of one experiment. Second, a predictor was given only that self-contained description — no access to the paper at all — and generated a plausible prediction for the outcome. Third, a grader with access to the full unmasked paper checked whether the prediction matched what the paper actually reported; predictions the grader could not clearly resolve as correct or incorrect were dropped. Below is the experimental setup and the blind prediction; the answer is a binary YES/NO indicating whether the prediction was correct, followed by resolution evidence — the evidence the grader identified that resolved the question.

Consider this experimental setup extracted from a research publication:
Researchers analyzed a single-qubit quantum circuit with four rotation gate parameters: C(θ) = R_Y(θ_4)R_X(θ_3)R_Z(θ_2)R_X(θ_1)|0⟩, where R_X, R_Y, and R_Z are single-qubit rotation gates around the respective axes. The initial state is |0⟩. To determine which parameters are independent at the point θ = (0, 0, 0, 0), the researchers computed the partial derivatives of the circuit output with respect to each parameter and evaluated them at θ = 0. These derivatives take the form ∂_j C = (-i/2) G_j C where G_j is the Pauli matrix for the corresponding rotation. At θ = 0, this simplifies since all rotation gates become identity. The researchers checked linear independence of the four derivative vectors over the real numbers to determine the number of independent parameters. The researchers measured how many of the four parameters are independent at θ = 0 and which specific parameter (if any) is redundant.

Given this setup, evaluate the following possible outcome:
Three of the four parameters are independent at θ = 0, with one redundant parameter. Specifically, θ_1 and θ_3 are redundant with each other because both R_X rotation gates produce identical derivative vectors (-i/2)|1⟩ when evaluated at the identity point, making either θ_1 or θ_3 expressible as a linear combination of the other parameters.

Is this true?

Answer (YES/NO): YES